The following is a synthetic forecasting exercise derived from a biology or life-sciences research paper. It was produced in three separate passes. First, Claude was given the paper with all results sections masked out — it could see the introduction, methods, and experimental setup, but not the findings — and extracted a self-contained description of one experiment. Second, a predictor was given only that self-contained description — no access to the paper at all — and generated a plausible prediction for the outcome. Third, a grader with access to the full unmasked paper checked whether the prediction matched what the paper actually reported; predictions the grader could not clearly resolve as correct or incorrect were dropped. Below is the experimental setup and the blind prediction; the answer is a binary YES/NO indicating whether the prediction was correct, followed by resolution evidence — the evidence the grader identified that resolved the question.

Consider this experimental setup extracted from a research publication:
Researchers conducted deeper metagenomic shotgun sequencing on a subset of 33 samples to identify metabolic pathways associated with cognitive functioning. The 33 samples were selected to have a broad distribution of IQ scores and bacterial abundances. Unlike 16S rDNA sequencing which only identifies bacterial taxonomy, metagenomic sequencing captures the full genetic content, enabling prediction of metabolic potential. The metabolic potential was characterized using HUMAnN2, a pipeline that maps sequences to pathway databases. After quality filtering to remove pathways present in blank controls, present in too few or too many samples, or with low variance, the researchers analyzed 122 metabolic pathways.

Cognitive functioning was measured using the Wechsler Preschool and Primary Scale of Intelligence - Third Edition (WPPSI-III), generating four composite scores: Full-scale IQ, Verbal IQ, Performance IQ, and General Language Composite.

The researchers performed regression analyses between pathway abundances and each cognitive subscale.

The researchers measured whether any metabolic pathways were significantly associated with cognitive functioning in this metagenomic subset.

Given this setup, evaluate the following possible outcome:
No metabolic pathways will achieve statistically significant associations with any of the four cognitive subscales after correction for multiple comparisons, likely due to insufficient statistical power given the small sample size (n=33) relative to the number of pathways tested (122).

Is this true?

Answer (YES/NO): YES